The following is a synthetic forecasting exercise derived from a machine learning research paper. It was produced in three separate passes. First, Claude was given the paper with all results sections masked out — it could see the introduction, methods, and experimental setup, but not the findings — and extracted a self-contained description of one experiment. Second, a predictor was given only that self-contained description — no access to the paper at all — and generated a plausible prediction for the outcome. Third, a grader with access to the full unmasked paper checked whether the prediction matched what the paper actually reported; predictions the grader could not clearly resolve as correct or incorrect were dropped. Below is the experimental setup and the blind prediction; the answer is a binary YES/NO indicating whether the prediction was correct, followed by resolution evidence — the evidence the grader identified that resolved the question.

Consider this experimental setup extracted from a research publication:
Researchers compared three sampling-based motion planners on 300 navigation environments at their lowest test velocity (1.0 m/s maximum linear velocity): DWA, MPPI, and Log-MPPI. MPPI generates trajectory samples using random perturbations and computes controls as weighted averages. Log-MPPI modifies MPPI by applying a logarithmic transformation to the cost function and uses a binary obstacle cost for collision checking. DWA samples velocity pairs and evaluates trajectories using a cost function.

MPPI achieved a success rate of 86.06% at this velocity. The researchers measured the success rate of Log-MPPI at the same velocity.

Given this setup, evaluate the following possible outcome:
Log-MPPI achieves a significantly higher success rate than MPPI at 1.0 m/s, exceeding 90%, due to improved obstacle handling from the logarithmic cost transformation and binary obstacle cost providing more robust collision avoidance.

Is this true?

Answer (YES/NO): NO